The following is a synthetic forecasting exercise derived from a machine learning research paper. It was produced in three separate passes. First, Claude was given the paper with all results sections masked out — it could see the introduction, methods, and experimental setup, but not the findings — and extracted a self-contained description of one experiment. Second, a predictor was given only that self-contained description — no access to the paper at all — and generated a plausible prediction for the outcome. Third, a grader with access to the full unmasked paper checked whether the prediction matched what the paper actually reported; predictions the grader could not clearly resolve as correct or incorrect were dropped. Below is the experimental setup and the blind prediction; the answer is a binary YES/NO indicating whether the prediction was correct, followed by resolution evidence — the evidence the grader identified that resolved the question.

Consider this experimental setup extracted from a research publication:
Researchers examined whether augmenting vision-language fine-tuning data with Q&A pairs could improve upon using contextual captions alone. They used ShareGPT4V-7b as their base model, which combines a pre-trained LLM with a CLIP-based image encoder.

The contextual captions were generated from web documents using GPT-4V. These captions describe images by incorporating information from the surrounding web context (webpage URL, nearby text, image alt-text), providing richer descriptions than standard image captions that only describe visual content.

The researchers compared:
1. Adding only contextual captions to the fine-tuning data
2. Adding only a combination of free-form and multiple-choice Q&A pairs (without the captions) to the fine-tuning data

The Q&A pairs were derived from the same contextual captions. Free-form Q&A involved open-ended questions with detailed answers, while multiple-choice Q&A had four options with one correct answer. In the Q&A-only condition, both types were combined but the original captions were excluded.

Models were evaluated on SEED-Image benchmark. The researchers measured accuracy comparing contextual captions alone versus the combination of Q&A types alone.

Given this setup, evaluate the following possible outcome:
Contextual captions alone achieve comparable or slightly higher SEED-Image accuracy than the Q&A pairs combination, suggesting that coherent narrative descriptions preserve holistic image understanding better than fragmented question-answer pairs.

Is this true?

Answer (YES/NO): NO